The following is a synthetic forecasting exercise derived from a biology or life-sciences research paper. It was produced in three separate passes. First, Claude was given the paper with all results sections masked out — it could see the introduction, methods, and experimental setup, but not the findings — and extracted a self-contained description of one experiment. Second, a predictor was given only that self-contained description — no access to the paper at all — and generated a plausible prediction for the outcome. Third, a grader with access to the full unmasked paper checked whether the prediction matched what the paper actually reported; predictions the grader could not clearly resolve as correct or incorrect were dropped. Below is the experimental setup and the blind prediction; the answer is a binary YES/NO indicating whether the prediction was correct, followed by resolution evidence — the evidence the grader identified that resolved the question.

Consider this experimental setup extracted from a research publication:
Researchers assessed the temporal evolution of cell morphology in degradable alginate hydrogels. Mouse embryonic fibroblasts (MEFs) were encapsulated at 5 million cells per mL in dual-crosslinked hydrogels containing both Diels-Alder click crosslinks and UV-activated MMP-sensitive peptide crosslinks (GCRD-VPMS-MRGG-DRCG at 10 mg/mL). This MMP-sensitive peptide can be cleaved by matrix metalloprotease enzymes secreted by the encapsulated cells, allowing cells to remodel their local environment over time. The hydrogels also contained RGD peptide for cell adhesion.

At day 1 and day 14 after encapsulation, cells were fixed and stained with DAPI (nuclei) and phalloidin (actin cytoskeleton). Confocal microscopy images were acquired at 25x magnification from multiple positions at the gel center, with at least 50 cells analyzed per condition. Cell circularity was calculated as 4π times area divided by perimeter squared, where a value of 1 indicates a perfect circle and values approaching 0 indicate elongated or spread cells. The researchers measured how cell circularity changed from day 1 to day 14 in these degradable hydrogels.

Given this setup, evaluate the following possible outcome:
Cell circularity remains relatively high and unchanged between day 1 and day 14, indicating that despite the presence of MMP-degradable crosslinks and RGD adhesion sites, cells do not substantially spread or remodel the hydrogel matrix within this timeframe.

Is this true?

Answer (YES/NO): NO